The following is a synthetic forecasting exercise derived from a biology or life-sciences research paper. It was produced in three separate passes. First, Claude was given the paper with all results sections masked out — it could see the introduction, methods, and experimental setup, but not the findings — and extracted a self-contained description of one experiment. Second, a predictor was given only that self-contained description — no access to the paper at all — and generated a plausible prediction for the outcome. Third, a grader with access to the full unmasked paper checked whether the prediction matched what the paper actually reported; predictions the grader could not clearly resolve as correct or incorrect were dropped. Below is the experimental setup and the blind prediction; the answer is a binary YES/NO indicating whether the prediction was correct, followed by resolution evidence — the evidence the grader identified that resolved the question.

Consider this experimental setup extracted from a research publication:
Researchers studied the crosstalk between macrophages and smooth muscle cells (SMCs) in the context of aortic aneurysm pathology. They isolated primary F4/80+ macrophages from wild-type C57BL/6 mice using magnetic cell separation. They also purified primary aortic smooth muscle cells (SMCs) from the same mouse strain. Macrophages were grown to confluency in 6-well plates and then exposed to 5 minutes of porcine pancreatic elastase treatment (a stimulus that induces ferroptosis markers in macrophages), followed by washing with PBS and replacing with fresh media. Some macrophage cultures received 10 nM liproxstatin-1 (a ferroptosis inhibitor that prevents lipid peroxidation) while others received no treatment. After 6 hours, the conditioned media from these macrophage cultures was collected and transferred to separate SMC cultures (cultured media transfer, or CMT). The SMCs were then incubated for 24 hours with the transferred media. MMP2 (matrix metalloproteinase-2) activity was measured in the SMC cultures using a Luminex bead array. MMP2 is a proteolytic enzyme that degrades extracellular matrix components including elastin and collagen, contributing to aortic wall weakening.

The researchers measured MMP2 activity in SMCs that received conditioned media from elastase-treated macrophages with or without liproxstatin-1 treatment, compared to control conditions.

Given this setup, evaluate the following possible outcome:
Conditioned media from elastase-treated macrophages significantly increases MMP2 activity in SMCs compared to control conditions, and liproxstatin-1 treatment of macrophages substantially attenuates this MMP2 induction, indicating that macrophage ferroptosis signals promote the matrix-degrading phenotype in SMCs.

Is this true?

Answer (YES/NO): YES